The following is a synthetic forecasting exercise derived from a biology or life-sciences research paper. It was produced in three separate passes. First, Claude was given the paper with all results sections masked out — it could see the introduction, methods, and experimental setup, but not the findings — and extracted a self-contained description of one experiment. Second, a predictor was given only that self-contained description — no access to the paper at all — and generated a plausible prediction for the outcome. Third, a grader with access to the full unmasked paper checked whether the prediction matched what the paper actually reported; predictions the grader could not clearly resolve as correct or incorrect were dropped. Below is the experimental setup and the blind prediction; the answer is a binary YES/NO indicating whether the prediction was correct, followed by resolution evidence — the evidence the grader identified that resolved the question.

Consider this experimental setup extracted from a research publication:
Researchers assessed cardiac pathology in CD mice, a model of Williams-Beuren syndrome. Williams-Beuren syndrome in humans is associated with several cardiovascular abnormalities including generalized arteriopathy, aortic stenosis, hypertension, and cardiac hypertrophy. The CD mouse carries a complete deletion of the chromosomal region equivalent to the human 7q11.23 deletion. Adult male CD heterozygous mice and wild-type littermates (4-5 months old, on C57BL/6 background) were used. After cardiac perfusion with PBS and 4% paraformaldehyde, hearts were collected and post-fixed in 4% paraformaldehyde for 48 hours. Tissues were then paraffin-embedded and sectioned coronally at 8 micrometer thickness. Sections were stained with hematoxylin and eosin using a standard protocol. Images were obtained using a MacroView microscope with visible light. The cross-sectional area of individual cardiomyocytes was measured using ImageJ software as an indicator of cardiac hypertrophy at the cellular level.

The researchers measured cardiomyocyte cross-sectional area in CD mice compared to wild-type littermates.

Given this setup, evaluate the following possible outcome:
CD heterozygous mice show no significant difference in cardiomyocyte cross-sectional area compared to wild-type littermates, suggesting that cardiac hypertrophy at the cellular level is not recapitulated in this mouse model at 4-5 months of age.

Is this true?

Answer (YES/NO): NO